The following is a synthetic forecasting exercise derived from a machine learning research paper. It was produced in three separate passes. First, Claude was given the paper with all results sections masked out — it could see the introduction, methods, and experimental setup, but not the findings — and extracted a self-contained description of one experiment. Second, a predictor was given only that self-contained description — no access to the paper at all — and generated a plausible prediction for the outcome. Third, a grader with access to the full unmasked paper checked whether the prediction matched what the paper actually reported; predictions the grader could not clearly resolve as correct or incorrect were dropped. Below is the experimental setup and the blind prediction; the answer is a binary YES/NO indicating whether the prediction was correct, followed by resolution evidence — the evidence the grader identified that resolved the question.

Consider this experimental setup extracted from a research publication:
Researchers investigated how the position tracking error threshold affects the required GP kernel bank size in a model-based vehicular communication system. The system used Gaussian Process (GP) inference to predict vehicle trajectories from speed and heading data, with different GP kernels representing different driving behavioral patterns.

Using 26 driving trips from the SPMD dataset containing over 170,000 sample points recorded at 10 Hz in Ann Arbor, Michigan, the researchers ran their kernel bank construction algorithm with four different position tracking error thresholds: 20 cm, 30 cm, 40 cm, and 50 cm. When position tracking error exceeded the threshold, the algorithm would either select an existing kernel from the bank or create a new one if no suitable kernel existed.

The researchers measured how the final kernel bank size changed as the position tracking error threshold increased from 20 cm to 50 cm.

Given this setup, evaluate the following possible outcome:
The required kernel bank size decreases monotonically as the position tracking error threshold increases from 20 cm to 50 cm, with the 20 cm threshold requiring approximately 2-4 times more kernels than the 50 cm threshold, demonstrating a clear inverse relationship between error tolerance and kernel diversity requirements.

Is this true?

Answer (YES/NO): NO